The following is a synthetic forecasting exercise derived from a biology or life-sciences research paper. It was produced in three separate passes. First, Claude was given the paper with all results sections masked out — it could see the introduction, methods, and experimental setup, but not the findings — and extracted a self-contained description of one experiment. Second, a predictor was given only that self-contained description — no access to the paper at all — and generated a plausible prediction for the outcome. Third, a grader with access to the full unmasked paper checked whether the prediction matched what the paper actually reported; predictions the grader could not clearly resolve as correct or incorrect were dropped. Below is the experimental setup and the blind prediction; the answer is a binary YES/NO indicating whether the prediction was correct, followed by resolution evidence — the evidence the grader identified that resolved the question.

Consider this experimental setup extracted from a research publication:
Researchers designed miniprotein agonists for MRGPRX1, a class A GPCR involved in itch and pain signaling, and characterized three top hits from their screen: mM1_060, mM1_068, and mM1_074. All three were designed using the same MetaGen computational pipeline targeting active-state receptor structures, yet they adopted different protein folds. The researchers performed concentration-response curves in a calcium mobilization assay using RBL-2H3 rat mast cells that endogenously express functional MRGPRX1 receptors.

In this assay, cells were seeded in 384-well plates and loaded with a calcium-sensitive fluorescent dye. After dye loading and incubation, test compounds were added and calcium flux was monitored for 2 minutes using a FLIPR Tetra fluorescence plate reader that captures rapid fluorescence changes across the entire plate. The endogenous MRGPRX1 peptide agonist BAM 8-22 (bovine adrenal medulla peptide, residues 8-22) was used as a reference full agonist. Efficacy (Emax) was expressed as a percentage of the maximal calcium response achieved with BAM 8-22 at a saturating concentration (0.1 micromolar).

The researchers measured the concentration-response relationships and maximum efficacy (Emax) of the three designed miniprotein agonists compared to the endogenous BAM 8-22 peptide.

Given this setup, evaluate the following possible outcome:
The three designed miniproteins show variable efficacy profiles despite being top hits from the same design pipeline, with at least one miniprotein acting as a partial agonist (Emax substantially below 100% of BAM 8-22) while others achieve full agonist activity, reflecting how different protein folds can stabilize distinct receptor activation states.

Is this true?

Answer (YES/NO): YES